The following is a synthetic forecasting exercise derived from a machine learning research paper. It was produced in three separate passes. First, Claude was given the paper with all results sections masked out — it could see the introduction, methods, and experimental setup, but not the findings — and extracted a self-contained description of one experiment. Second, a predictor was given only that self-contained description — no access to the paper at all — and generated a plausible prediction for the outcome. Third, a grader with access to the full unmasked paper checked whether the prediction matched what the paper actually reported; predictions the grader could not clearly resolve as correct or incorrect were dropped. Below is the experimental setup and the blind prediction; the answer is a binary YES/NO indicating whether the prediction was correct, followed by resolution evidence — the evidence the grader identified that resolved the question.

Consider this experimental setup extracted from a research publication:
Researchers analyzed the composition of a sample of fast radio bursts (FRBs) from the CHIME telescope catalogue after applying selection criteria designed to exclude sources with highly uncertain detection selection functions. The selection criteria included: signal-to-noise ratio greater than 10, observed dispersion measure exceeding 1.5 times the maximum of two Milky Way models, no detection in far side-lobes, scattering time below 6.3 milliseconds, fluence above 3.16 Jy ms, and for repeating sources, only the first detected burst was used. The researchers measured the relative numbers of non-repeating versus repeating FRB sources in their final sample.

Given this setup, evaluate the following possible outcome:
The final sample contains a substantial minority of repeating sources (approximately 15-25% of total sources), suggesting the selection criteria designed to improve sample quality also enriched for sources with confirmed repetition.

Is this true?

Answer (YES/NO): NO